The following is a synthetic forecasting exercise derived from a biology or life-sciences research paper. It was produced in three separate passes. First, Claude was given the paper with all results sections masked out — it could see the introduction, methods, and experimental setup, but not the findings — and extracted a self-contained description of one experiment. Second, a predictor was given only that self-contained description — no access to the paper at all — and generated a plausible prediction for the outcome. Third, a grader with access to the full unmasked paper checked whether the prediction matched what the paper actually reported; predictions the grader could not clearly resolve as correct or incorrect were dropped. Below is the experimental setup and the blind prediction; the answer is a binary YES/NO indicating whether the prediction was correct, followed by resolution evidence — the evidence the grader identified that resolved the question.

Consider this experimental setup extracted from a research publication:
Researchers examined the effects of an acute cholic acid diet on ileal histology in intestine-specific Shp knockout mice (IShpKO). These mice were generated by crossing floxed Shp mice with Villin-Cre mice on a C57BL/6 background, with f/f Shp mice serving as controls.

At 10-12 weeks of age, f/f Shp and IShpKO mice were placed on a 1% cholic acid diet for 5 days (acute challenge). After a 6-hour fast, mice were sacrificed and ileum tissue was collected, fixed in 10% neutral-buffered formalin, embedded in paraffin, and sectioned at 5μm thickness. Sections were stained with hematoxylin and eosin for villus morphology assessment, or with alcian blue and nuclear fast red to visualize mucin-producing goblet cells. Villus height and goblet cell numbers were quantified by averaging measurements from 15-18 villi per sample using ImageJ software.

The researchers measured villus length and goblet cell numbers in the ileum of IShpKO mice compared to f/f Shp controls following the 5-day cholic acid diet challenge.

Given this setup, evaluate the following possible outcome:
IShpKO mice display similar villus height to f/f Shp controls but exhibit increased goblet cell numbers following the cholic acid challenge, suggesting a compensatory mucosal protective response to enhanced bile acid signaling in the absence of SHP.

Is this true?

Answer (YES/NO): NO